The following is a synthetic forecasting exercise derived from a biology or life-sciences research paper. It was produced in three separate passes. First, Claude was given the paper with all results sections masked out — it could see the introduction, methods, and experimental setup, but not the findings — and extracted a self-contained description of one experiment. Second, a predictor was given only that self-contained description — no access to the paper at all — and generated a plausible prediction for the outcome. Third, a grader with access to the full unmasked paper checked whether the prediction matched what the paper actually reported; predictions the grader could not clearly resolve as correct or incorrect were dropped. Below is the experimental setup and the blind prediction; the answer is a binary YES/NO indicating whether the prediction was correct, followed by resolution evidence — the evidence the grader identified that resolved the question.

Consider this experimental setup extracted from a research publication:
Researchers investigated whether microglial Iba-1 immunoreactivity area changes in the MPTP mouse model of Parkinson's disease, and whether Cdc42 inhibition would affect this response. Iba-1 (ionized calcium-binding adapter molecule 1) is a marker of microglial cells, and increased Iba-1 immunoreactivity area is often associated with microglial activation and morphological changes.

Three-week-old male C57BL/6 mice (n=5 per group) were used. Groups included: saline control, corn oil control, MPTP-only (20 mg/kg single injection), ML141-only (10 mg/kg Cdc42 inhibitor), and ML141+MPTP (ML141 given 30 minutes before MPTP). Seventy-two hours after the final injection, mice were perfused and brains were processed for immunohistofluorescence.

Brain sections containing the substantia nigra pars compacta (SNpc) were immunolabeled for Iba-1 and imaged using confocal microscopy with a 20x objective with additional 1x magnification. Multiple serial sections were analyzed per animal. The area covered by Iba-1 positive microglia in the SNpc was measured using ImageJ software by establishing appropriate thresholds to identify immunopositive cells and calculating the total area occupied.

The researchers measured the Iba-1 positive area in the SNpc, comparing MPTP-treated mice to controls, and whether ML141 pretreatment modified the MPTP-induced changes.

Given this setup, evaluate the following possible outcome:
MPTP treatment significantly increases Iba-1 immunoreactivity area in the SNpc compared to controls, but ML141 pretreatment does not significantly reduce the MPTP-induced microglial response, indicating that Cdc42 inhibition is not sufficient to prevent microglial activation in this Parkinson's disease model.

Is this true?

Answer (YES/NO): NO